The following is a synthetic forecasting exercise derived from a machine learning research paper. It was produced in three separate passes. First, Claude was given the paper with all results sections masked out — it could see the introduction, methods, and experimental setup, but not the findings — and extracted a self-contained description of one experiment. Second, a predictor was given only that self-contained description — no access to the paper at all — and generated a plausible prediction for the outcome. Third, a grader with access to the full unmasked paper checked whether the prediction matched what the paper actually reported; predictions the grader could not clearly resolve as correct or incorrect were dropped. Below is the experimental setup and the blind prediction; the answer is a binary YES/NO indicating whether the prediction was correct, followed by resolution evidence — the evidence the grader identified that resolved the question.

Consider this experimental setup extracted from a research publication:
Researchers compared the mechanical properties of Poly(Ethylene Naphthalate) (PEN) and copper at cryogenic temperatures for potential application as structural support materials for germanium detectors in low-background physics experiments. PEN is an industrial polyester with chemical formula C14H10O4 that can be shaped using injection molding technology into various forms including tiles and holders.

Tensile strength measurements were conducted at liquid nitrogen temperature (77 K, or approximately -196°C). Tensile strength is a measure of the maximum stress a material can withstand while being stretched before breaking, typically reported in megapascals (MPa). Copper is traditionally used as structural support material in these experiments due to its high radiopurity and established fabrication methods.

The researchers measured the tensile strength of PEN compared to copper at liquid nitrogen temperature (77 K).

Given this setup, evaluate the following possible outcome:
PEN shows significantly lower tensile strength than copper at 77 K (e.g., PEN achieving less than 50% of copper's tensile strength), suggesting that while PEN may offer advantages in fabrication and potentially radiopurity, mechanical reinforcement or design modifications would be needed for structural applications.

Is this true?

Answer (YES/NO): NO